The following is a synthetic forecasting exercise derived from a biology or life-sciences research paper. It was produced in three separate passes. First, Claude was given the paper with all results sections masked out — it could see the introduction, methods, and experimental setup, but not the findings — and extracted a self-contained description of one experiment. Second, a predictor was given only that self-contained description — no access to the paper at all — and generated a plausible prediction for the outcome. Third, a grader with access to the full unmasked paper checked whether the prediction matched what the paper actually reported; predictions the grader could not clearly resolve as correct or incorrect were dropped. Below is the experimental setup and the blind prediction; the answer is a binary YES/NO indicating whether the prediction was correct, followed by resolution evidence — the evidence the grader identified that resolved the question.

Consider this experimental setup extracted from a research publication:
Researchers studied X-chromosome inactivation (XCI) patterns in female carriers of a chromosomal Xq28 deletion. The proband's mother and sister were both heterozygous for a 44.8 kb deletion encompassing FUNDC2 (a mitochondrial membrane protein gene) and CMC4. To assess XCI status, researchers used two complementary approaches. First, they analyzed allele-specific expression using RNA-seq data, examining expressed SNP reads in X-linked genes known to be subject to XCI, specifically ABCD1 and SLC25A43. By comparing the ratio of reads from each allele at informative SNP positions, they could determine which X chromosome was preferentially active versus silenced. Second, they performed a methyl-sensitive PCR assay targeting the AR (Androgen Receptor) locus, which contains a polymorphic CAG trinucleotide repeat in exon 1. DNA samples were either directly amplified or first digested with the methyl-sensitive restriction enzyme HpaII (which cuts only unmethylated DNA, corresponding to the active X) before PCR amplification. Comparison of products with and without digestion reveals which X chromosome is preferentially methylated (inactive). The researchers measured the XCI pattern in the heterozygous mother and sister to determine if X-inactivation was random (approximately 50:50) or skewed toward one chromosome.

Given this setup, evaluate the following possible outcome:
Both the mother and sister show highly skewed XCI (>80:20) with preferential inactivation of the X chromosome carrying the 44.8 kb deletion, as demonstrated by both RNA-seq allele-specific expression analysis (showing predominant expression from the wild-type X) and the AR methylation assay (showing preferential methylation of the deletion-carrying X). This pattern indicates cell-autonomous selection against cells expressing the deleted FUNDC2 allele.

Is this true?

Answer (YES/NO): YES